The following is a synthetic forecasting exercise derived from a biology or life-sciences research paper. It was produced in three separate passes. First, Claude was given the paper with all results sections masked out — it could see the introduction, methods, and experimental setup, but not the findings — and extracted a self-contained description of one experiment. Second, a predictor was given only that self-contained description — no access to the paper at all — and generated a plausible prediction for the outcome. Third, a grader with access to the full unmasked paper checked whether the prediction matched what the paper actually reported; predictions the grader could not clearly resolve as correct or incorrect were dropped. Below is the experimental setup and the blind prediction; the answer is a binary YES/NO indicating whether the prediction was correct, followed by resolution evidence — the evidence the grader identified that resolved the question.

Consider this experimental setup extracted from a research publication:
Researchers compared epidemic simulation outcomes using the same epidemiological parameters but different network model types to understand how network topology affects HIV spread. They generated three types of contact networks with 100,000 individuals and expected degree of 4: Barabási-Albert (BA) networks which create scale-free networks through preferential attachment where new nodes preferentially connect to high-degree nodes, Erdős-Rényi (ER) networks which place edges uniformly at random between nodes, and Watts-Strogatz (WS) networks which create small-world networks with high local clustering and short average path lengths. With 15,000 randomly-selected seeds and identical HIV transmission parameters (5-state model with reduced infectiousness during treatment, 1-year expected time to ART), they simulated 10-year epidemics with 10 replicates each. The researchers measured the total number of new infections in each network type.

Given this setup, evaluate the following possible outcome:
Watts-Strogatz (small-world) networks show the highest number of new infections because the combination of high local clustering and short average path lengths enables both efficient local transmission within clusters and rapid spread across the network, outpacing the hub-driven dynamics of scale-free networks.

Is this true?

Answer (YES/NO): NO